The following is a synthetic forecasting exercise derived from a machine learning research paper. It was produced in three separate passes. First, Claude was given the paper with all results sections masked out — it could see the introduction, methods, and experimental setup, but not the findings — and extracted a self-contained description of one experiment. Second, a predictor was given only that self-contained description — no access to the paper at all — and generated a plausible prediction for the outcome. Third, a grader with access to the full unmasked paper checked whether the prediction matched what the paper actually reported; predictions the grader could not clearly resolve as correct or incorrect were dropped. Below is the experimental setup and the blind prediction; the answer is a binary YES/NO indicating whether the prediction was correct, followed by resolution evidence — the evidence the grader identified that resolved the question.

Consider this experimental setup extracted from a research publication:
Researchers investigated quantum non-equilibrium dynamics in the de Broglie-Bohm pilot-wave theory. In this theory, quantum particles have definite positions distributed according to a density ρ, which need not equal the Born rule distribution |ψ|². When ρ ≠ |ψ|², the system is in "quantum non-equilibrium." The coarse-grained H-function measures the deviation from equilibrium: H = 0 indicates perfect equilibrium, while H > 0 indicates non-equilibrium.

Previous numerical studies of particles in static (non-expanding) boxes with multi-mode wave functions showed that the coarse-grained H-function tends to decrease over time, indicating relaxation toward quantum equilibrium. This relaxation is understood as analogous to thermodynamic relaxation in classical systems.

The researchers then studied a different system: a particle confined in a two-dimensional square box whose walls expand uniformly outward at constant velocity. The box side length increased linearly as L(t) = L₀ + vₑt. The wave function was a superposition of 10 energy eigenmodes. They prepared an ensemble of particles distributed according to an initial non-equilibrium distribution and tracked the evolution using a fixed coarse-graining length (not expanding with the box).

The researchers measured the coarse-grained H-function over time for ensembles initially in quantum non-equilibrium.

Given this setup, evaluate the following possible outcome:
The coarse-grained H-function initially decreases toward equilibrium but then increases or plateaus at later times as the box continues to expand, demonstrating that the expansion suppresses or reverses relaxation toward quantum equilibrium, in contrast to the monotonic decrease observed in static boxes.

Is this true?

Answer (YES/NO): NO